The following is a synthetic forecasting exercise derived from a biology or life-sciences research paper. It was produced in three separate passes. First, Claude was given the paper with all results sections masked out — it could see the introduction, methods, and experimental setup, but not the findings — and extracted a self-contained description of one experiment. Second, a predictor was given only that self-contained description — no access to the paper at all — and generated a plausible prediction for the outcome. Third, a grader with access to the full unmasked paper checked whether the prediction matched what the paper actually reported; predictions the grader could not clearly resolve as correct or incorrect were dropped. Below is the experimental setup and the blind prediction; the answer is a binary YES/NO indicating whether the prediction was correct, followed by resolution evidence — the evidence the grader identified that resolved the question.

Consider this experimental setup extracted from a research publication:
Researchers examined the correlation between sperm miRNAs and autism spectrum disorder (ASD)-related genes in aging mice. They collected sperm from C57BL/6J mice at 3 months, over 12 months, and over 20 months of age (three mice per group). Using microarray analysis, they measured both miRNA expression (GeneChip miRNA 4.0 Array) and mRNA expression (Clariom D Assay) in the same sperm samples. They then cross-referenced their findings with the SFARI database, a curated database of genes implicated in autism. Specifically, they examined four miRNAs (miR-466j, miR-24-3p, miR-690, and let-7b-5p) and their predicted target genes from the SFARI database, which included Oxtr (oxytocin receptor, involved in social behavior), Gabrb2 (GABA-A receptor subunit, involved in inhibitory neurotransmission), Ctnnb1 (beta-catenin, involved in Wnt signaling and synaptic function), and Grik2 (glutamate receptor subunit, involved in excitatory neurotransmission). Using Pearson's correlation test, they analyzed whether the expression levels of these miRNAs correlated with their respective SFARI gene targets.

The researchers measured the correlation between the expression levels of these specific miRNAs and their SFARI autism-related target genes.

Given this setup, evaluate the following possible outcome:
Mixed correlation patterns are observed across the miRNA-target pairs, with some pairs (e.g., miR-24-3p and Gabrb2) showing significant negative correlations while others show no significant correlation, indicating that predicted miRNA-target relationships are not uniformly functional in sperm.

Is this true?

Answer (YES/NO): YES